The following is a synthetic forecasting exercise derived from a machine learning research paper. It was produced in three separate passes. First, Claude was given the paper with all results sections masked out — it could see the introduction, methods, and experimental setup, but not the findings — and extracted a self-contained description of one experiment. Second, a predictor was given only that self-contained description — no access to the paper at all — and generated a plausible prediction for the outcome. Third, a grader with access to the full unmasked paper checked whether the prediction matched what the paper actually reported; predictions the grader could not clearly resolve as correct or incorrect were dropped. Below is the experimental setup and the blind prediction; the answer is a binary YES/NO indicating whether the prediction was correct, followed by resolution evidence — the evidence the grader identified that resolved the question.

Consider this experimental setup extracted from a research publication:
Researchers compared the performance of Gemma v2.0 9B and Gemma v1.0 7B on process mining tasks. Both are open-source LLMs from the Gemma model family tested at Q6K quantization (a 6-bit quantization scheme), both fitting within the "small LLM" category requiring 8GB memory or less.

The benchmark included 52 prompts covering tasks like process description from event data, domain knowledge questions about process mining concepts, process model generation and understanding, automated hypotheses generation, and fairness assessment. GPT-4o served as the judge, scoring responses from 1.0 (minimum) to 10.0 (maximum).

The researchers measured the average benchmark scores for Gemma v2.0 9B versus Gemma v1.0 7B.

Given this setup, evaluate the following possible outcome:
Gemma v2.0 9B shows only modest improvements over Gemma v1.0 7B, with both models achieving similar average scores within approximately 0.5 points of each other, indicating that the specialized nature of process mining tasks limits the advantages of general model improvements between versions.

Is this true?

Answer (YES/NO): NO